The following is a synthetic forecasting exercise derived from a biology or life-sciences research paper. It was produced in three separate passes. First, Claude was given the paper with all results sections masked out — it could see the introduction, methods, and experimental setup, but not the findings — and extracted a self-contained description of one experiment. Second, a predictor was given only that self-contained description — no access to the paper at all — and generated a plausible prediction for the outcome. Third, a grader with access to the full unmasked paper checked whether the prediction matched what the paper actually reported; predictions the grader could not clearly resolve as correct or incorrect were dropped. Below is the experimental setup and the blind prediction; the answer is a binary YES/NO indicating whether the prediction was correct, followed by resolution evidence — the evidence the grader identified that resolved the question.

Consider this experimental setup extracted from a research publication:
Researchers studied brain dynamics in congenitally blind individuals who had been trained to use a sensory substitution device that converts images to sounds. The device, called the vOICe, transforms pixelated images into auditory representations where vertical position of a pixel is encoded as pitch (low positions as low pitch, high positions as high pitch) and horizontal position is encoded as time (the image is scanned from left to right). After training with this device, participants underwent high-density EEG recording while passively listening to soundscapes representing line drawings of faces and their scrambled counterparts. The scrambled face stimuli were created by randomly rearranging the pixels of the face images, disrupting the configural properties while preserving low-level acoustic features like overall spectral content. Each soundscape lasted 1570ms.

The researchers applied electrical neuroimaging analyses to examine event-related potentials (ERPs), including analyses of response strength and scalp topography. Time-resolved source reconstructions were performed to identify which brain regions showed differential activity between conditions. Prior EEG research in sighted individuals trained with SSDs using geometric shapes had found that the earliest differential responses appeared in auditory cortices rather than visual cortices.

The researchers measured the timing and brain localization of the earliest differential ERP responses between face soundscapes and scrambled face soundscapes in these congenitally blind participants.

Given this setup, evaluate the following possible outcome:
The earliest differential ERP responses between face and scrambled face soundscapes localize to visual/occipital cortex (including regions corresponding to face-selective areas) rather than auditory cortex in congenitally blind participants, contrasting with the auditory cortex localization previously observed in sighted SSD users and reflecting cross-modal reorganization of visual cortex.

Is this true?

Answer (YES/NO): YES